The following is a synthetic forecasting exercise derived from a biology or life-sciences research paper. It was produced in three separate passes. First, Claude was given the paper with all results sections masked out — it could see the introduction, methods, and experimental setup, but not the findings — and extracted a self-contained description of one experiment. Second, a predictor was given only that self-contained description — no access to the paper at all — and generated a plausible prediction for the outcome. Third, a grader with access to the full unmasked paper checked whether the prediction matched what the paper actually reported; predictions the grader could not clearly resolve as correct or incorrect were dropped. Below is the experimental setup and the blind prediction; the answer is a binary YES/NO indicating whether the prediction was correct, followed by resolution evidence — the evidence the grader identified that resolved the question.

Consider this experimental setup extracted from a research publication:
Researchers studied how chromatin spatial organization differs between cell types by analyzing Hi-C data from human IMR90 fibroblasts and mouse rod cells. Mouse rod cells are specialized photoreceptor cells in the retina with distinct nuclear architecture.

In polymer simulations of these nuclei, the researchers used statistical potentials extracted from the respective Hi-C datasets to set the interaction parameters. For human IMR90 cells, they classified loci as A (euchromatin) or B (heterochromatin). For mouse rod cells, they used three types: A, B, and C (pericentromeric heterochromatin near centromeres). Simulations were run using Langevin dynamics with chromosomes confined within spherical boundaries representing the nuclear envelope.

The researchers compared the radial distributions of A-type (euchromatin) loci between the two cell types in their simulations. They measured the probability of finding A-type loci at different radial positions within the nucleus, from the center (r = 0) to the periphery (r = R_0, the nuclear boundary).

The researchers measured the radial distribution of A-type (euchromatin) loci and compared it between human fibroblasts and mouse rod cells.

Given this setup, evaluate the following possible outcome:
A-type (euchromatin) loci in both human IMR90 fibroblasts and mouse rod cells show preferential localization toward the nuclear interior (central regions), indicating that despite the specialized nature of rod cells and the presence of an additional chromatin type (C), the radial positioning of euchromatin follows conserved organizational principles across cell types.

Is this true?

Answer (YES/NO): NO